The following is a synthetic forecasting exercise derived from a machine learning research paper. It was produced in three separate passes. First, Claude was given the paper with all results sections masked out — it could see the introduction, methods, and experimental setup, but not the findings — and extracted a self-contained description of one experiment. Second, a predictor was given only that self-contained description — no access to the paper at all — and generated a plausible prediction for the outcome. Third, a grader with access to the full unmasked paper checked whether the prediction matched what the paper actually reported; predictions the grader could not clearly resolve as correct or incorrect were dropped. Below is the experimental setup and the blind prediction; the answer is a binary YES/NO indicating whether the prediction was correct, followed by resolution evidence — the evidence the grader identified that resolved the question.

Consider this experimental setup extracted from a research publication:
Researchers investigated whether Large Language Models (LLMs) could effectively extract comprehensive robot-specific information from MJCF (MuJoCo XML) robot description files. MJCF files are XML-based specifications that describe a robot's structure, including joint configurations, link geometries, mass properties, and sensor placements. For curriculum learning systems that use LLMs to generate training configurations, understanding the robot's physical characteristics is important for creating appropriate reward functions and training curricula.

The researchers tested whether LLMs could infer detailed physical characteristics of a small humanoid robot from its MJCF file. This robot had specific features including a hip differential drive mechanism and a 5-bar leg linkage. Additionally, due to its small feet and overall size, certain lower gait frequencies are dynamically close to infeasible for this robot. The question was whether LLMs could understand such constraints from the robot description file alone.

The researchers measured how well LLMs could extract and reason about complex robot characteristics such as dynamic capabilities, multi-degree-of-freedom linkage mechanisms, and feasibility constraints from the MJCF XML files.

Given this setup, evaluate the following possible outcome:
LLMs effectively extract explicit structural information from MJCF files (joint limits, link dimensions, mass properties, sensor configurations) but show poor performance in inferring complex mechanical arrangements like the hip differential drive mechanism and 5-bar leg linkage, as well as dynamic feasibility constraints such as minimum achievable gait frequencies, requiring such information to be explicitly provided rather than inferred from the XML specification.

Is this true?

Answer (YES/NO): YES